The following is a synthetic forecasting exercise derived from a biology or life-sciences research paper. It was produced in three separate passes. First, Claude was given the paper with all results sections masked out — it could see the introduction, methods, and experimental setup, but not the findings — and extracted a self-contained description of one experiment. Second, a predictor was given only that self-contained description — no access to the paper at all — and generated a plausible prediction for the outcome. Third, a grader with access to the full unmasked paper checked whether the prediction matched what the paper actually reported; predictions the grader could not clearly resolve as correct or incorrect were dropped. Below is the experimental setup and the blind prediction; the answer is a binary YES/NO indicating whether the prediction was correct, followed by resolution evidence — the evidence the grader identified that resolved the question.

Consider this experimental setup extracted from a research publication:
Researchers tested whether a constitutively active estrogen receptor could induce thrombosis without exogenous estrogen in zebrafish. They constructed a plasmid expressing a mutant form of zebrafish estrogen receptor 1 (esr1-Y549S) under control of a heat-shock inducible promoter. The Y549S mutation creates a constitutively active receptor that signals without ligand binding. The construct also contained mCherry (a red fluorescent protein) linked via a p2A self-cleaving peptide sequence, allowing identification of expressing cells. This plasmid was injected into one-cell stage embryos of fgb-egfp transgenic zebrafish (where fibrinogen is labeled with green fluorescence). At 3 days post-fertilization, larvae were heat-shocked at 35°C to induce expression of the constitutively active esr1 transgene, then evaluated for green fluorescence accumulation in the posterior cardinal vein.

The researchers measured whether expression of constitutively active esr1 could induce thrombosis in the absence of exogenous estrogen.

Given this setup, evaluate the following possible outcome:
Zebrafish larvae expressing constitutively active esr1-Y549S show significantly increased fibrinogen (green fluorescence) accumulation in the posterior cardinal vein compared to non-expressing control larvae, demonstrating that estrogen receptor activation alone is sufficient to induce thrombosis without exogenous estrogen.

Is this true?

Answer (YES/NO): NO